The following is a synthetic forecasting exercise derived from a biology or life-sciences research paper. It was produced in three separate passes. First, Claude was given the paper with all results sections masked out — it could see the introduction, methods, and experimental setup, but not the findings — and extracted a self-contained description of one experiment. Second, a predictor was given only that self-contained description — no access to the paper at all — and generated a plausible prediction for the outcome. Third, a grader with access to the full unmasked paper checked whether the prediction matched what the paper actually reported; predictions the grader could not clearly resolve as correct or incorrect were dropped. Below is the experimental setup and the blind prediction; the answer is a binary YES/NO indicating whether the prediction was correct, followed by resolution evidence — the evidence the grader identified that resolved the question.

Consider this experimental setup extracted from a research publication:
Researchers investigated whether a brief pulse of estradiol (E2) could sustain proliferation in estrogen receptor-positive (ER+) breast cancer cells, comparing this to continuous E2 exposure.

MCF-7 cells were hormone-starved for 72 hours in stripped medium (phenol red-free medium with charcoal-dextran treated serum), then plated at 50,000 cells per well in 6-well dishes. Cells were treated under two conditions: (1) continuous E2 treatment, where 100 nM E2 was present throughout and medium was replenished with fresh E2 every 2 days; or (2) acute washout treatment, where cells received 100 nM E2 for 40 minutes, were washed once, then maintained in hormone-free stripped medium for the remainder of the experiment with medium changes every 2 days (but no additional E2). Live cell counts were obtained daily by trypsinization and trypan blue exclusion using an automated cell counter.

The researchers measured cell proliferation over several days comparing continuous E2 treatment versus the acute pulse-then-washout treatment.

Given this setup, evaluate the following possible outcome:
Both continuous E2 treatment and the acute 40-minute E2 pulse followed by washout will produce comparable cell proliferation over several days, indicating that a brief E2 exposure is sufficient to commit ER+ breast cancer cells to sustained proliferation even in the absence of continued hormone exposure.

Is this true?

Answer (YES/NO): YES